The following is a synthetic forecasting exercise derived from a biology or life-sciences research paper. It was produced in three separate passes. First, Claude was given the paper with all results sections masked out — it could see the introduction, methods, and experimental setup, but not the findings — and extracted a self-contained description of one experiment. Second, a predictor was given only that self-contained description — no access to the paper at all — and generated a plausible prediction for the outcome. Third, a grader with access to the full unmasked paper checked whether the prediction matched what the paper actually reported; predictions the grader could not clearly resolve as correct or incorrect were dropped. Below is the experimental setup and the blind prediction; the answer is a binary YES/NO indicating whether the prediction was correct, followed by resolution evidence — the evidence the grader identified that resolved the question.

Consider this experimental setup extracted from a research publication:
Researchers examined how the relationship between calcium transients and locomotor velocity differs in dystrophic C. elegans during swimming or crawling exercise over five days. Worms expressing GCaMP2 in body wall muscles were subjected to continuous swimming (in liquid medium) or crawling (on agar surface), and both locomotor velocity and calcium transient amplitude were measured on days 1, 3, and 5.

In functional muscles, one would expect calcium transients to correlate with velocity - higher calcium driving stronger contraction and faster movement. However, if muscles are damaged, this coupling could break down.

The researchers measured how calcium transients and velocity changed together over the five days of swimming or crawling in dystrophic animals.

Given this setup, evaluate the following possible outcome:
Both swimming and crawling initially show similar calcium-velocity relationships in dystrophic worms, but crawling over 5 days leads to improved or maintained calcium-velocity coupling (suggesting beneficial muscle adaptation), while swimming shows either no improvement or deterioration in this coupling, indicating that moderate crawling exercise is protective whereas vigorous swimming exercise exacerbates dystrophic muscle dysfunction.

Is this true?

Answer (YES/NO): NO